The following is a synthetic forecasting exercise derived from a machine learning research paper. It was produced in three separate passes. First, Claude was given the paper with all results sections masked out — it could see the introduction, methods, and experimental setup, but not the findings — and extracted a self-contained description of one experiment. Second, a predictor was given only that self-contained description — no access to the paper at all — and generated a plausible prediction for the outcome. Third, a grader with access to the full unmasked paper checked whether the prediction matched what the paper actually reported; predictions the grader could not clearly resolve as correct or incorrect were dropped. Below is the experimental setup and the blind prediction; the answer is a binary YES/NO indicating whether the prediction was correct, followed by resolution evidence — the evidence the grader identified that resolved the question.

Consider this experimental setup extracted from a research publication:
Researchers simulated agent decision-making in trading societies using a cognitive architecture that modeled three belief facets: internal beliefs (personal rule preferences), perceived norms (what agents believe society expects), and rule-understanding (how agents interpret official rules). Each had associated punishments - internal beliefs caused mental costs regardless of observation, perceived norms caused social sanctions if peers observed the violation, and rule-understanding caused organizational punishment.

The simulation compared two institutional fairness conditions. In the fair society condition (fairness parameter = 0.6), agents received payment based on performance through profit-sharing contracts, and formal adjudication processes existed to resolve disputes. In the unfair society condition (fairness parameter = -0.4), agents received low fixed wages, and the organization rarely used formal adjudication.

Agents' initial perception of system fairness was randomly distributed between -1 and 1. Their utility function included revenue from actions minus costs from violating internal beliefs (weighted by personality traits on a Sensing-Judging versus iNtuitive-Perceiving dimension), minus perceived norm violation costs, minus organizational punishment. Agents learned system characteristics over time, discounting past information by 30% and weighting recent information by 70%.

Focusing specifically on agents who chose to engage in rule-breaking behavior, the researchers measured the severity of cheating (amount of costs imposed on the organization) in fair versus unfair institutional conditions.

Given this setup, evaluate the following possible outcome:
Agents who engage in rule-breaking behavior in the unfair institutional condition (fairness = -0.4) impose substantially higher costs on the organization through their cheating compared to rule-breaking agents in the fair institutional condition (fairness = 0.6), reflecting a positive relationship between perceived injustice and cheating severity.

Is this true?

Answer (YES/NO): YES